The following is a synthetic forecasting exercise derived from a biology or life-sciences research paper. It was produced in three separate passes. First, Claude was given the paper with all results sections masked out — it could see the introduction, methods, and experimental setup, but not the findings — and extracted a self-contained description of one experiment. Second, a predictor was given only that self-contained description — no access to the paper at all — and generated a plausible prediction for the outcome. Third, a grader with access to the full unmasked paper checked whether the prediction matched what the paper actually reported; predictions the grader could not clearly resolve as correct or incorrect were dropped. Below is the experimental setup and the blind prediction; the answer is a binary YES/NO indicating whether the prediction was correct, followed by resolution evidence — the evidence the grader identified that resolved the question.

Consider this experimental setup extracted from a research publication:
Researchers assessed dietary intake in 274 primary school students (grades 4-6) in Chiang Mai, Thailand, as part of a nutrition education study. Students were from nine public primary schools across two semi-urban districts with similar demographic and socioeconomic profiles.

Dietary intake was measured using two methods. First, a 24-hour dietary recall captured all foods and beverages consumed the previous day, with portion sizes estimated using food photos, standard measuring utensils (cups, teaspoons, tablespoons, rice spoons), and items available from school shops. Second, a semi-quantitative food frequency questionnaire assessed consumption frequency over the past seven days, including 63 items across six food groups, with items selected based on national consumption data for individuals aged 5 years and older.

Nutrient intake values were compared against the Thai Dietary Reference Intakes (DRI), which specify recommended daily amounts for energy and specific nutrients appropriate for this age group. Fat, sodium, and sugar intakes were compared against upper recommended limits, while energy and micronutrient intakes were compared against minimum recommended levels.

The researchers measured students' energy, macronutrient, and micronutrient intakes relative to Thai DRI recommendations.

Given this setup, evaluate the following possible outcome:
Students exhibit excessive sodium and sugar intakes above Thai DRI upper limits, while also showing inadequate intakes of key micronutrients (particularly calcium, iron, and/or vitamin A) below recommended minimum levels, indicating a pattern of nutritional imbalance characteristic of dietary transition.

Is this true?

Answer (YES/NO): YES